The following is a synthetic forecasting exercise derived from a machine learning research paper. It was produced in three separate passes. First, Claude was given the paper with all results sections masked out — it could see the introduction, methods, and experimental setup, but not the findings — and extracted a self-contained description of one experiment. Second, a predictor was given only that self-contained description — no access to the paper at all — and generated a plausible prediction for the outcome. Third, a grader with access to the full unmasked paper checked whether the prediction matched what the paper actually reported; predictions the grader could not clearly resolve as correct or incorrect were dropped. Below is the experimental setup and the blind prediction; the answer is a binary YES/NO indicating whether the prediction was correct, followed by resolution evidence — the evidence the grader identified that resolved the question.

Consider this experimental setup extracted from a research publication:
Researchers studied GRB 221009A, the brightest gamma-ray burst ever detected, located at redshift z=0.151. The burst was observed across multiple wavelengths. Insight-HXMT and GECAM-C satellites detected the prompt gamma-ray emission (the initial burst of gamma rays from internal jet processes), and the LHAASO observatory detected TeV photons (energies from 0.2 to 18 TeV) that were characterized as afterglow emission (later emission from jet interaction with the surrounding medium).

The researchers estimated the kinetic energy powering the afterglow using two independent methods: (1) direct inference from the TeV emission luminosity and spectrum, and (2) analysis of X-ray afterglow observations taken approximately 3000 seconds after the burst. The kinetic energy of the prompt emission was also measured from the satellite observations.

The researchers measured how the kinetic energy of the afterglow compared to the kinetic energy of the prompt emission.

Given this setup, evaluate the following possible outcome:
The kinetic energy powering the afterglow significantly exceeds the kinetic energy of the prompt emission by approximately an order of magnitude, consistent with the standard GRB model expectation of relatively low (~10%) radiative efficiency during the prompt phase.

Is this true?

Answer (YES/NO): NO